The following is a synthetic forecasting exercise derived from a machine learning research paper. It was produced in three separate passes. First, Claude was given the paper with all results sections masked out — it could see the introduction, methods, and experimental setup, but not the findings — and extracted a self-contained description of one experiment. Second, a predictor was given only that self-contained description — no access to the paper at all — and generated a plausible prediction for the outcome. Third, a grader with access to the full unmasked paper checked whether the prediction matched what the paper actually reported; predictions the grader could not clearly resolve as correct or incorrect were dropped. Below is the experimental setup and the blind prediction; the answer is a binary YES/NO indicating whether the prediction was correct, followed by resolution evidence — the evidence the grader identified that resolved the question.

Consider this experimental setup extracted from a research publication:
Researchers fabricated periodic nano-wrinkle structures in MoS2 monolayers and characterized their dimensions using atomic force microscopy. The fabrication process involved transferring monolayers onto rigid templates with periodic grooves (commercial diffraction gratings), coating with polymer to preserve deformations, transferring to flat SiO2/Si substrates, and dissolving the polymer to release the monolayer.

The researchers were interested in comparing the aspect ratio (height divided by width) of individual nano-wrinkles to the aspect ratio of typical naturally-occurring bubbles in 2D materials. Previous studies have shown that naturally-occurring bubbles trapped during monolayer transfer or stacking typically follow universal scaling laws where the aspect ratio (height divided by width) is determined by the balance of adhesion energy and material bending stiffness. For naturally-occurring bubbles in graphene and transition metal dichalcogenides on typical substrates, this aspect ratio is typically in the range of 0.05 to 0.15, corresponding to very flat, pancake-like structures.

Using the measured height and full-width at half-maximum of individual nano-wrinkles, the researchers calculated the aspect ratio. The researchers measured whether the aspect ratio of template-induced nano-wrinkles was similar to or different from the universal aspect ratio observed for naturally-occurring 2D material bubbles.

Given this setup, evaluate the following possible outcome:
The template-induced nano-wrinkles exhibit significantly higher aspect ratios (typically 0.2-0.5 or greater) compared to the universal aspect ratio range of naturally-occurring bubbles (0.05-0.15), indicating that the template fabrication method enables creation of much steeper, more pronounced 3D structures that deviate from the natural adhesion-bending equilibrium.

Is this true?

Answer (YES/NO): YES